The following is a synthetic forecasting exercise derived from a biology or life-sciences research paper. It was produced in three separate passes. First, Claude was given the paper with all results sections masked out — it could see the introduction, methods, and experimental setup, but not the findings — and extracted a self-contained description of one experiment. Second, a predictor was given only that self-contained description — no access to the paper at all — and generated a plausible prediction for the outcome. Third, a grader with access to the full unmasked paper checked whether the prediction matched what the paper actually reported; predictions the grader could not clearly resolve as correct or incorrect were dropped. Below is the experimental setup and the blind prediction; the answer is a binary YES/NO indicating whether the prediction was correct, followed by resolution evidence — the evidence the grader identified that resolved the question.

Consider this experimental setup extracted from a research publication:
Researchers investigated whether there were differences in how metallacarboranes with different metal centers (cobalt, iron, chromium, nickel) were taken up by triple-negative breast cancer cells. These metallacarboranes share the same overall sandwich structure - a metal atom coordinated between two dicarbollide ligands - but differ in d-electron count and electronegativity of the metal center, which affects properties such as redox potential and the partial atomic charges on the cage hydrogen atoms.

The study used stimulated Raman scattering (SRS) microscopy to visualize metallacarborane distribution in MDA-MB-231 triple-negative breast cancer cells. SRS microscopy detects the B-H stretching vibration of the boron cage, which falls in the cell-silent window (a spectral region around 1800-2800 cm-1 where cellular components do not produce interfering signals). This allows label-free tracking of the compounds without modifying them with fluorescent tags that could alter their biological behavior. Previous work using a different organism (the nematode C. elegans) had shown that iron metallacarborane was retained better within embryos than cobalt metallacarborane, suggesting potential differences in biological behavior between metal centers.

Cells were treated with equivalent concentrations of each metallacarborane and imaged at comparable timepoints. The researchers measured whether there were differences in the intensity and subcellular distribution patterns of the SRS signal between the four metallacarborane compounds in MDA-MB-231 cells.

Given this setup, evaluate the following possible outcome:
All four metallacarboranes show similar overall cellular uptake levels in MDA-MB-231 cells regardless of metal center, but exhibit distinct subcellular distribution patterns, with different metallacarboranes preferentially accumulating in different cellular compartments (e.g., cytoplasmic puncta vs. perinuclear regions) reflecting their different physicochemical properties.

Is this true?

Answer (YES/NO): NO